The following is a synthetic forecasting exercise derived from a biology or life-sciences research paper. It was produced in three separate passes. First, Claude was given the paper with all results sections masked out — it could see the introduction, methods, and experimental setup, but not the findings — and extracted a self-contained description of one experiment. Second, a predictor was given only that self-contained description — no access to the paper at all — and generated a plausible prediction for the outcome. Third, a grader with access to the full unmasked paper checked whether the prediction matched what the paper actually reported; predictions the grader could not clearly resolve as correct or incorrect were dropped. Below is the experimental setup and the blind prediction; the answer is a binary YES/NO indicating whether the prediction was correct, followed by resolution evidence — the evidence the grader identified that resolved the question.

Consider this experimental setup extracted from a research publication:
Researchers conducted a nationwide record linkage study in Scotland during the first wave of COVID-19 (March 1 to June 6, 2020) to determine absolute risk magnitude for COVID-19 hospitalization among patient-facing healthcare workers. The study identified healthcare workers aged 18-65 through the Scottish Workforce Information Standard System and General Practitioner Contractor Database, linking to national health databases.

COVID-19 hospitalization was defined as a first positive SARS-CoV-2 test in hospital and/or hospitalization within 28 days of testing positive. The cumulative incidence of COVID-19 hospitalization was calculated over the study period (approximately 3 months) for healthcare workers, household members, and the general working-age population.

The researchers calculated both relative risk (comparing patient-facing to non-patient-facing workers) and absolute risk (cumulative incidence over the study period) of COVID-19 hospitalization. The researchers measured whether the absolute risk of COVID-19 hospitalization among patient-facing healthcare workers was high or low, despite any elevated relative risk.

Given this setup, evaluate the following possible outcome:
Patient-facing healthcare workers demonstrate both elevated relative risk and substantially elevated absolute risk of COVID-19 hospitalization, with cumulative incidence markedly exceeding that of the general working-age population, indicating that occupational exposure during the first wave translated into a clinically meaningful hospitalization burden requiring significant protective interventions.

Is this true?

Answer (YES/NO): NO